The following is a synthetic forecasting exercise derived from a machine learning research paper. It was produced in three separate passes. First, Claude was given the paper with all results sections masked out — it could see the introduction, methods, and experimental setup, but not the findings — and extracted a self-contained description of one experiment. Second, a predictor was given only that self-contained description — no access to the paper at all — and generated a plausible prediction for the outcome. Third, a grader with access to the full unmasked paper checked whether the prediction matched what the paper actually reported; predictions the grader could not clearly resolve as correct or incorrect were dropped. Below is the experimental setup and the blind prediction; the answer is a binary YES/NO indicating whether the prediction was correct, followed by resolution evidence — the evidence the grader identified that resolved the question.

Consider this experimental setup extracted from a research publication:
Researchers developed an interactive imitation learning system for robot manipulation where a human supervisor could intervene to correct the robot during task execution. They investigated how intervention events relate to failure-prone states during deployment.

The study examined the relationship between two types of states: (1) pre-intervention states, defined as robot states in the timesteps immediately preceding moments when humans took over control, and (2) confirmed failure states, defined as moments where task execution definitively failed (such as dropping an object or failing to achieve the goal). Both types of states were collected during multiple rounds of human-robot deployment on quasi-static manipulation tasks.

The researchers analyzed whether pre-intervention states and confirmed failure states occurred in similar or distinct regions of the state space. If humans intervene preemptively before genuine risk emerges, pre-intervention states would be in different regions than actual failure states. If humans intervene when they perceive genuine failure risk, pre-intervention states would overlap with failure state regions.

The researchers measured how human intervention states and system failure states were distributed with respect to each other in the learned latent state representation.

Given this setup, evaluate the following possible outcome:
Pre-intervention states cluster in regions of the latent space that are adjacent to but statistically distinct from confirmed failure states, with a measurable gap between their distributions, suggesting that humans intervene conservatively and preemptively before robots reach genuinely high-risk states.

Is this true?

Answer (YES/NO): NO